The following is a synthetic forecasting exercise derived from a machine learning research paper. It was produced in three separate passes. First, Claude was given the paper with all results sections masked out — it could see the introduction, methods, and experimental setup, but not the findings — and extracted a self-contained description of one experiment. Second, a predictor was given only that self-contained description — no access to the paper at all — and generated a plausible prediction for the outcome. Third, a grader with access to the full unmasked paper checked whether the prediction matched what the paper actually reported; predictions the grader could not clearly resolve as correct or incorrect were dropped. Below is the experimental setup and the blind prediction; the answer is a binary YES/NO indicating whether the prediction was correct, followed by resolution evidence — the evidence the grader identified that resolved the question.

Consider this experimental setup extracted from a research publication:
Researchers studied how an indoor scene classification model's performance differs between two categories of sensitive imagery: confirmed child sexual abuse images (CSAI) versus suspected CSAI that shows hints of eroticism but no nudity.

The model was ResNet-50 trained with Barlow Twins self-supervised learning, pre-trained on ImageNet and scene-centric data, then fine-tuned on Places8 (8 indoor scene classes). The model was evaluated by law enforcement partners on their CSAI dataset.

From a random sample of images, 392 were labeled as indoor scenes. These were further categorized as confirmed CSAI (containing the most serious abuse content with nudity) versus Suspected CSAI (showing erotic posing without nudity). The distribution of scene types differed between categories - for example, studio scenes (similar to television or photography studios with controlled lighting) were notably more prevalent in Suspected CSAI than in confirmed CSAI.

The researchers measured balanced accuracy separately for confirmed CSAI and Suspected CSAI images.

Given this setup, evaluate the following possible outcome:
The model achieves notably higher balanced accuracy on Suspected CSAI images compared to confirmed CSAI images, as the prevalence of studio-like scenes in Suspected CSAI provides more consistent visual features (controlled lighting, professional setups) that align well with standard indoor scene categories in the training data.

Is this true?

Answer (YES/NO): NO